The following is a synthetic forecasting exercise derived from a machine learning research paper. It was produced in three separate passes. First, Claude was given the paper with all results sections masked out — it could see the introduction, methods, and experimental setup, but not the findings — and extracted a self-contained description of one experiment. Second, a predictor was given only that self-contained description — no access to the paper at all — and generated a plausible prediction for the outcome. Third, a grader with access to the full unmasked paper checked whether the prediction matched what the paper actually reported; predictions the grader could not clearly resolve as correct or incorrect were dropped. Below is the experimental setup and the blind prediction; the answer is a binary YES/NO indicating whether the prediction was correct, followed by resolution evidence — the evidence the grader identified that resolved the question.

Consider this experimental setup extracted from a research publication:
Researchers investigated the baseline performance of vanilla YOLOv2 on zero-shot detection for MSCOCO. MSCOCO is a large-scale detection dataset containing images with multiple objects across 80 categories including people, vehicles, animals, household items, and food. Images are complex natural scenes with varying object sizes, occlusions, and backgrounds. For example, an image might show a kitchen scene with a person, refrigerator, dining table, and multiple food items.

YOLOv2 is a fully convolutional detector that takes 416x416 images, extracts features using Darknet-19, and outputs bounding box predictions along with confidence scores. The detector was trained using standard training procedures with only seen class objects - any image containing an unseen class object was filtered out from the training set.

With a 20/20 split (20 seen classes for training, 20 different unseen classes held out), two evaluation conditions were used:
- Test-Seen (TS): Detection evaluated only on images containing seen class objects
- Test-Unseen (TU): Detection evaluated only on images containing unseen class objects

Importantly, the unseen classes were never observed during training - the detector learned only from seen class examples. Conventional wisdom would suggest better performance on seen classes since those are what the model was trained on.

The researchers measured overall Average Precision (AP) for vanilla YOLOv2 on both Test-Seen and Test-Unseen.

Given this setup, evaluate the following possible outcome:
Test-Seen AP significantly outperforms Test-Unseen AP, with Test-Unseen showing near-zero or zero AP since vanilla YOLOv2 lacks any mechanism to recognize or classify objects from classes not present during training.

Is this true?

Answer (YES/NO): NO